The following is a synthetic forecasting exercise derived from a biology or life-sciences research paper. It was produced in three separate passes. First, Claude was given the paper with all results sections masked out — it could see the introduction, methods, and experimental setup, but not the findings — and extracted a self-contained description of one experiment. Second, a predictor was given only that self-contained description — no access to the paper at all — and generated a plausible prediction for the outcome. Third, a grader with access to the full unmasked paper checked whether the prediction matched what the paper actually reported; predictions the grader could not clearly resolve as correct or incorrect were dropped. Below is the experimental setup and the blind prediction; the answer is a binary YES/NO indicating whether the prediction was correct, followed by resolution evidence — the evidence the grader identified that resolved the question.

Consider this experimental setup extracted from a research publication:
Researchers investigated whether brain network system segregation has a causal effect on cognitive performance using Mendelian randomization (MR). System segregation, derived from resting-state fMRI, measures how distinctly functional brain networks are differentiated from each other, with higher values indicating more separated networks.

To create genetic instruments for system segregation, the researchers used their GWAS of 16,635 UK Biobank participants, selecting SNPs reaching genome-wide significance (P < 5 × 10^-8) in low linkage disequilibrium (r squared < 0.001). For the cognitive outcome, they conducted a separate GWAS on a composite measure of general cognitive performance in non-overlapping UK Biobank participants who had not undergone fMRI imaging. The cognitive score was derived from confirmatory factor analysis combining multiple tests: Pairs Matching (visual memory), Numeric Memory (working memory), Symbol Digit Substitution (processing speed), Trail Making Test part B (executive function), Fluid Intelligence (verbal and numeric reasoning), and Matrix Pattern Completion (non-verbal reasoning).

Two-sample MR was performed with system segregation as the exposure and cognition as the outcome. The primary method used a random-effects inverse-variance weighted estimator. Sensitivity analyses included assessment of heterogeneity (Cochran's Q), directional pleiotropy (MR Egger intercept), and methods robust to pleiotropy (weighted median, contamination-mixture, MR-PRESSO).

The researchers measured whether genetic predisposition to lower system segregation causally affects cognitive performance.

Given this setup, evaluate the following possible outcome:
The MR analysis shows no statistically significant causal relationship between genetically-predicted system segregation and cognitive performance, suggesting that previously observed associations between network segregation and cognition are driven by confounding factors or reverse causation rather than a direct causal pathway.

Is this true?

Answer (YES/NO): NO